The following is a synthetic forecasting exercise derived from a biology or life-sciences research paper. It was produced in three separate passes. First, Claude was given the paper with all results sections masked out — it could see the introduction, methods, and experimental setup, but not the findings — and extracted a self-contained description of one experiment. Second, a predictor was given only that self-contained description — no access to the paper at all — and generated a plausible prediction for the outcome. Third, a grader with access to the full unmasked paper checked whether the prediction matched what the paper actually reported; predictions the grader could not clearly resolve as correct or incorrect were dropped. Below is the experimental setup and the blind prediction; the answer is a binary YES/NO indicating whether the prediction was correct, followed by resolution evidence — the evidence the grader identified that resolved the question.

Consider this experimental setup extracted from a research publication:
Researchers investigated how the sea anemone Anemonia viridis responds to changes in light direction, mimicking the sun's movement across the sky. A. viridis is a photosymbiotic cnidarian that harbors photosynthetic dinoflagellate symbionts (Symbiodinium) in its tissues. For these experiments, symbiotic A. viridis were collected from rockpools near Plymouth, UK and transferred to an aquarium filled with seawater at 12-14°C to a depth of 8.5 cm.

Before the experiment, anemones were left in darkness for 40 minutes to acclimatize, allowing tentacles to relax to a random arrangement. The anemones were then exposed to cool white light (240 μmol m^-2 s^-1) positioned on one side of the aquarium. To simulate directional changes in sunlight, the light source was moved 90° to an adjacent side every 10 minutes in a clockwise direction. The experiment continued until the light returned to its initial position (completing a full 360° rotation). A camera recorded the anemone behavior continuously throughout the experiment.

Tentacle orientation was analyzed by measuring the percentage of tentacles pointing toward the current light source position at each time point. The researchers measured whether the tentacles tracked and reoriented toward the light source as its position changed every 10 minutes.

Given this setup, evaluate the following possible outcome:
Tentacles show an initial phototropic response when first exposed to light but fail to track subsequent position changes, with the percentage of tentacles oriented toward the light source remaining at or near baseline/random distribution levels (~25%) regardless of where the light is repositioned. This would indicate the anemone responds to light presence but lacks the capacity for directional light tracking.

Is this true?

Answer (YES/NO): NO